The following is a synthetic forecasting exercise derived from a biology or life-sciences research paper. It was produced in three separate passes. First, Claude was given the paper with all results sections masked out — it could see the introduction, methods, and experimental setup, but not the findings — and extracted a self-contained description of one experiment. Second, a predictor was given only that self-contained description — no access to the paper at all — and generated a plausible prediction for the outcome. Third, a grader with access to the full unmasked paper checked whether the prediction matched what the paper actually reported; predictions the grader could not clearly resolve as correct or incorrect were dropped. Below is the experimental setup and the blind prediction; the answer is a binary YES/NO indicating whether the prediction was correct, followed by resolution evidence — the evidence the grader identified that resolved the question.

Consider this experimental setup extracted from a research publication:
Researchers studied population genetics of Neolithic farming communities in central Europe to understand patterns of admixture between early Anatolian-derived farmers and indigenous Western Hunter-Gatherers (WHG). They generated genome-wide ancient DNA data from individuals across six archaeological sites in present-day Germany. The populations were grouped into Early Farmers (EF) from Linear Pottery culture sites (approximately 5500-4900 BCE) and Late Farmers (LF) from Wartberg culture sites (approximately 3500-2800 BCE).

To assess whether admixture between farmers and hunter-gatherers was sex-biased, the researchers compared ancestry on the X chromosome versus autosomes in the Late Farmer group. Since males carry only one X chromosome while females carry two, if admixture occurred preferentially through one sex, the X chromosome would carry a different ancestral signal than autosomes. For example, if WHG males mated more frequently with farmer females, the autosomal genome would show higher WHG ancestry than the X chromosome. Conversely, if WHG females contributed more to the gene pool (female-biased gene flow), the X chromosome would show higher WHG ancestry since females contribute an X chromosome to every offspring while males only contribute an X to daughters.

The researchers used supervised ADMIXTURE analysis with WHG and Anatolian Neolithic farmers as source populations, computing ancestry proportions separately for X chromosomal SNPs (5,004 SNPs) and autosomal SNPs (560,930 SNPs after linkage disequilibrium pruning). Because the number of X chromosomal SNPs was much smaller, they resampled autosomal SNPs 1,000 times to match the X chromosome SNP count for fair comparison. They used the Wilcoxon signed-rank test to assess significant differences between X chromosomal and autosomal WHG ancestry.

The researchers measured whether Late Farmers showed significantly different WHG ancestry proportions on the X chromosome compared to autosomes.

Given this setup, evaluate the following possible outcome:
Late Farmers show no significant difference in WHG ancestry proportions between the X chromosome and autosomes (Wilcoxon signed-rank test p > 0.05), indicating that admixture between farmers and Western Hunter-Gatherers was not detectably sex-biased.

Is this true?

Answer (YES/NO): NO